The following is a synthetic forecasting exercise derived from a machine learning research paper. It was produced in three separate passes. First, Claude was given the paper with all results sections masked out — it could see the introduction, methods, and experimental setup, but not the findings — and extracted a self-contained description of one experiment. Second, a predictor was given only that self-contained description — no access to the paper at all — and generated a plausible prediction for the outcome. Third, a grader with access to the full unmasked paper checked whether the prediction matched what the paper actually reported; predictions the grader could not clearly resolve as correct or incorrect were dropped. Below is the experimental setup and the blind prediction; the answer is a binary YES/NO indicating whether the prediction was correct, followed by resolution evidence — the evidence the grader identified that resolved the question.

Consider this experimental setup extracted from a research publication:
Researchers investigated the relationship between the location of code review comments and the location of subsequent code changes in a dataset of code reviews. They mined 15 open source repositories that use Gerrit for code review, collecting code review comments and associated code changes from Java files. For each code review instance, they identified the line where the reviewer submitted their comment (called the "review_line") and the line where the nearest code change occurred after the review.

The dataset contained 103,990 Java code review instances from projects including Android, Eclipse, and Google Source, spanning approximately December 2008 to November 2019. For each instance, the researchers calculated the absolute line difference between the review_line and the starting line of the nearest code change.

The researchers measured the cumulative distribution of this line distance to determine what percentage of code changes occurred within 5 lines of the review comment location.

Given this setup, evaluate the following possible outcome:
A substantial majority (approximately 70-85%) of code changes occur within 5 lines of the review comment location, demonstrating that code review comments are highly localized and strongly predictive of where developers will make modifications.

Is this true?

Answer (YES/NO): NO